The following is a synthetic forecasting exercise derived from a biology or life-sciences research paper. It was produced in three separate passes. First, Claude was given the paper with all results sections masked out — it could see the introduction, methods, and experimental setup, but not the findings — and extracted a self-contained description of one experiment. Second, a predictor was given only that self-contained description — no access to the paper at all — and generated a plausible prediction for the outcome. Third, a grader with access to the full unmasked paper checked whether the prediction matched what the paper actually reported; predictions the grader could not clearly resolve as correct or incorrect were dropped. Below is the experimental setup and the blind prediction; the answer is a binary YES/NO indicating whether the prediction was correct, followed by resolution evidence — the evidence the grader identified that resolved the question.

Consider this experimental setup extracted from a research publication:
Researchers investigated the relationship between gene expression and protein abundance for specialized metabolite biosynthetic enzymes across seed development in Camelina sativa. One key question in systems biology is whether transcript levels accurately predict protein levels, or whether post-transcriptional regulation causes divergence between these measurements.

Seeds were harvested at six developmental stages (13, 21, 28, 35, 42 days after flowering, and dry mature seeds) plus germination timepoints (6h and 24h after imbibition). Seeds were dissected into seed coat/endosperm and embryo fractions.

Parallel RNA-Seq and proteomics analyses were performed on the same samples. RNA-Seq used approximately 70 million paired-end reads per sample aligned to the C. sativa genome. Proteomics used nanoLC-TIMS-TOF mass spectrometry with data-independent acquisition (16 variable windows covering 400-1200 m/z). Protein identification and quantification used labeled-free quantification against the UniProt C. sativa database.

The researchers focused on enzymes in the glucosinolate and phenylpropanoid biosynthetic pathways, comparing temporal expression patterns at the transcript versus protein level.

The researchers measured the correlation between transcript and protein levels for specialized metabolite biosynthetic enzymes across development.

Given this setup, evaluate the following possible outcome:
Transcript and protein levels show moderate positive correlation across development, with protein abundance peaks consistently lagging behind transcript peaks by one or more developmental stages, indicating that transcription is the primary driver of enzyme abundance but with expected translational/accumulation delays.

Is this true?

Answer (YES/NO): YES